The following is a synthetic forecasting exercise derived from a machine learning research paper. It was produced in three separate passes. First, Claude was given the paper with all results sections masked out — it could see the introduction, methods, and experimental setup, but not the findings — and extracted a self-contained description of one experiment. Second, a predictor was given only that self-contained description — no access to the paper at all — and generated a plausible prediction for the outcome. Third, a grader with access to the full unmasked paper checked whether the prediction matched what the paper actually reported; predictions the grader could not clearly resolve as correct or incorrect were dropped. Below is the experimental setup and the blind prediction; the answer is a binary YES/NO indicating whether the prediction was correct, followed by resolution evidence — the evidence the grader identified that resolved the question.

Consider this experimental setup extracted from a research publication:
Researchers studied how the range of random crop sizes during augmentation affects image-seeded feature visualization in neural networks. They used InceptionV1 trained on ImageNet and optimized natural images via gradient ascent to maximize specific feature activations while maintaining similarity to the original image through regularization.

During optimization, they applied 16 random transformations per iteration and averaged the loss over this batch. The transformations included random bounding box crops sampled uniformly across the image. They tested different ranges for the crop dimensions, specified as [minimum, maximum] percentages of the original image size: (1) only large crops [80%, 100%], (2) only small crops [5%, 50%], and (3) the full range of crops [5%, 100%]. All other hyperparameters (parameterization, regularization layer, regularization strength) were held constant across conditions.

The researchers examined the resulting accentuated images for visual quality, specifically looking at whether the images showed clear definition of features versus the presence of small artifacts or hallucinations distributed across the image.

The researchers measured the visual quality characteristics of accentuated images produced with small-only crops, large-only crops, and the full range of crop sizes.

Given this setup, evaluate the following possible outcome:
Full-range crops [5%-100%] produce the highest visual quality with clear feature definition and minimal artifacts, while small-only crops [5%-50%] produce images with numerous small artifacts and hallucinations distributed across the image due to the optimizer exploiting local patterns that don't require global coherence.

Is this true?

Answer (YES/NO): NO